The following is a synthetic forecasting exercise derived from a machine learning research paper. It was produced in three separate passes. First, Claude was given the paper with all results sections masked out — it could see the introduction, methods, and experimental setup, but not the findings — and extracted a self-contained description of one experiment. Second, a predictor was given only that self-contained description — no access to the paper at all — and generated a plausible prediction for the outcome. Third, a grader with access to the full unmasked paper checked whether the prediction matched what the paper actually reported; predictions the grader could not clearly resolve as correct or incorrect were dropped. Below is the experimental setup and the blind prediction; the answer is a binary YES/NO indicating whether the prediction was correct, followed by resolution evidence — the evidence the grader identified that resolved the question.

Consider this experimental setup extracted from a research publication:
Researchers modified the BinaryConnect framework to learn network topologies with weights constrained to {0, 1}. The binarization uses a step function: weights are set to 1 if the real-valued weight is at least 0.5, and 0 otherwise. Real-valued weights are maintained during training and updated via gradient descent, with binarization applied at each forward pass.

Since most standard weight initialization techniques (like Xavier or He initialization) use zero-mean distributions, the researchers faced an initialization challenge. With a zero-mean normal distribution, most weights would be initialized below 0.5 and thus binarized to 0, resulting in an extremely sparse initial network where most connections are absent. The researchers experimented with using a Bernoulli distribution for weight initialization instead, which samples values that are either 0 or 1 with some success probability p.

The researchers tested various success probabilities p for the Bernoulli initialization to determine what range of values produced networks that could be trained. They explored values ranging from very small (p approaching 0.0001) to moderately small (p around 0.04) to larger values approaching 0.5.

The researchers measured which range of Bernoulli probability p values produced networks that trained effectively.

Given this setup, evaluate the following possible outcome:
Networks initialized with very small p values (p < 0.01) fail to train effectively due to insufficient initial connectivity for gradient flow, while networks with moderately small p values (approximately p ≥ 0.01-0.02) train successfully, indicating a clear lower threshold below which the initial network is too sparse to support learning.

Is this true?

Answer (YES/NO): NO